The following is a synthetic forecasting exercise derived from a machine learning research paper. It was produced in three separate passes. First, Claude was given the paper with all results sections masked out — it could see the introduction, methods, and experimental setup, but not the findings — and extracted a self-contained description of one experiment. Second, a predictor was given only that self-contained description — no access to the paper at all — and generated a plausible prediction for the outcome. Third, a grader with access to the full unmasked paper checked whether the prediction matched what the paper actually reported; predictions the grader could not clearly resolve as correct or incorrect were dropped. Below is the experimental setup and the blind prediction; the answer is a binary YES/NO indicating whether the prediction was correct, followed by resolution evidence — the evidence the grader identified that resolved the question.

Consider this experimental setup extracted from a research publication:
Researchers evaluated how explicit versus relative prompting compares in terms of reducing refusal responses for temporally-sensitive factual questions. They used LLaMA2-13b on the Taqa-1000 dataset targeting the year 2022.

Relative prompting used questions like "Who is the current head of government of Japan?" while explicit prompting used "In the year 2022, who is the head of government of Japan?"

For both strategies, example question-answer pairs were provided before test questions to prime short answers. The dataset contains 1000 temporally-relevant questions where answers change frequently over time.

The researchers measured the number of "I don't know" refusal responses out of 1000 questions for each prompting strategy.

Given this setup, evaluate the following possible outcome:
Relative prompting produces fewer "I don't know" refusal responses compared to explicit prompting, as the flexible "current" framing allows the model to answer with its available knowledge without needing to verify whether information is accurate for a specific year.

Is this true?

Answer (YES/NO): NO